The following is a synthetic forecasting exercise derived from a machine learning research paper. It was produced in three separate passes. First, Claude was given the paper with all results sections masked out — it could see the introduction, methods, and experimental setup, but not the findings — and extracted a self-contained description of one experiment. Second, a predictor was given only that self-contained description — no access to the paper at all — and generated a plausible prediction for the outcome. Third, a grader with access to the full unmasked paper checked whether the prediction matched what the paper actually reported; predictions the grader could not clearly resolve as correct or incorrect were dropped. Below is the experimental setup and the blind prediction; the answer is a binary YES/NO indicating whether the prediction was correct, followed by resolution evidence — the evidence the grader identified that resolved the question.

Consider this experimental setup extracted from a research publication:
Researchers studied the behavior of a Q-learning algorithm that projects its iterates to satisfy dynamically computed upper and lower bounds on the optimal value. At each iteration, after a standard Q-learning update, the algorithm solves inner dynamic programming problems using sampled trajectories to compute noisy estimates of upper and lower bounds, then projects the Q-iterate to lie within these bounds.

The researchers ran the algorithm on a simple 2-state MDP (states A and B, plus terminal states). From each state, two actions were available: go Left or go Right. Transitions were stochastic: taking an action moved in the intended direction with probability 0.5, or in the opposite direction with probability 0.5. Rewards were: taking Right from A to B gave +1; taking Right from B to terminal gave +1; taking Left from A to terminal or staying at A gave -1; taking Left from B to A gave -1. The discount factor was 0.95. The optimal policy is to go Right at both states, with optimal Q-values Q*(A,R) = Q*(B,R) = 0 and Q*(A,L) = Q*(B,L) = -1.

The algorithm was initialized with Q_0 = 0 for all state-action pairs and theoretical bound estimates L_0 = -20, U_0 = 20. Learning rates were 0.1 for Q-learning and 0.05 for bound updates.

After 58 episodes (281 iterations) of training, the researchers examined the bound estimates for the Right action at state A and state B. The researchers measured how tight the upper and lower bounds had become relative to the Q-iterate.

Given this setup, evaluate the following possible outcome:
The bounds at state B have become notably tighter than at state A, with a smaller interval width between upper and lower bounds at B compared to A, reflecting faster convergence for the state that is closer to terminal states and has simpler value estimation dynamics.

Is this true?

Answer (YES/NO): NO